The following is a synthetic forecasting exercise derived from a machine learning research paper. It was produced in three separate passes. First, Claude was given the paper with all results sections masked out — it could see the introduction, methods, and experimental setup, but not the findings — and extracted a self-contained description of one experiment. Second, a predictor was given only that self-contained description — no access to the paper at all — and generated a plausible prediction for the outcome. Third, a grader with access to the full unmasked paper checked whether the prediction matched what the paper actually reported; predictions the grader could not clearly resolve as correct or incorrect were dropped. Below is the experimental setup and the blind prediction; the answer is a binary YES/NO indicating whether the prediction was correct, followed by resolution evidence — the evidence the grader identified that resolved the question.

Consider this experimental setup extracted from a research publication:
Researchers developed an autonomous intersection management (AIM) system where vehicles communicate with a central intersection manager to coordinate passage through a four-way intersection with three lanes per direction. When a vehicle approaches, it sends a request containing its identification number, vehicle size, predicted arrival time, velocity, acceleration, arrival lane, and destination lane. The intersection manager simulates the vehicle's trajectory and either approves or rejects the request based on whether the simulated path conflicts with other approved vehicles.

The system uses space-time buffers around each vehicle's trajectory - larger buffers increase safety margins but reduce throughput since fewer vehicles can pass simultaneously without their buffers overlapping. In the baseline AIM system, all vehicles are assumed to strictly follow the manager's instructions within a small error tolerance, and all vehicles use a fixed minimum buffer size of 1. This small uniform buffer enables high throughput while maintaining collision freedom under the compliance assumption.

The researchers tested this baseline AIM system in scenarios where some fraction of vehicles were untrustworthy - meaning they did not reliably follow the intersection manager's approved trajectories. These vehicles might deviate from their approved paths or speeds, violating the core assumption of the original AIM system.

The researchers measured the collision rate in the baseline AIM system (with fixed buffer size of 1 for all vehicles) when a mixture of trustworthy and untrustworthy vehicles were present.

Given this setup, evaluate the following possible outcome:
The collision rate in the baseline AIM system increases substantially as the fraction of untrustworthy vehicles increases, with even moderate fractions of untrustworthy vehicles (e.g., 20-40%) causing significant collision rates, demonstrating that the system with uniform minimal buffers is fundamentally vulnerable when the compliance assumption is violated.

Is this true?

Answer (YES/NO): YES